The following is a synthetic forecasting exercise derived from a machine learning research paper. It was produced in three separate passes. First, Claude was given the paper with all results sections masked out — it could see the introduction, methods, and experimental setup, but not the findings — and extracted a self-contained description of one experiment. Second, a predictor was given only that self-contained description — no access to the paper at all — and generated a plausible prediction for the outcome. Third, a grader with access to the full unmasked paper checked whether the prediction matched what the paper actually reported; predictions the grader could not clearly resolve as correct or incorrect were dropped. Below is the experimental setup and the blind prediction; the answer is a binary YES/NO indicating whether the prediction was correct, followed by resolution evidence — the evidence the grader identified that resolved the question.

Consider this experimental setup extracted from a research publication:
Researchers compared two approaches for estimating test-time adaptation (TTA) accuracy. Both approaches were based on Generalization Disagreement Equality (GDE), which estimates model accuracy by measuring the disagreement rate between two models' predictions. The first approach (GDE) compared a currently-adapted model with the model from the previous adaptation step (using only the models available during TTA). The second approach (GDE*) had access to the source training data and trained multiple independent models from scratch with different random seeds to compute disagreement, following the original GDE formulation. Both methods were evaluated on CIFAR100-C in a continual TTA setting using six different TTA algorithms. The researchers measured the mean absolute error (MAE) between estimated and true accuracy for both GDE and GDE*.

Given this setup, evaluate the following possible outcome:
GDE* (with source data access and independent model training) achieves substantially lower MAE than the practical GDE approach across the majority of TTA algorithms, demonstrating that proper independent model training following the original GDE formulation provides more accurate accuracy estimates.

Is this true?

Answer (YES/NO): YES